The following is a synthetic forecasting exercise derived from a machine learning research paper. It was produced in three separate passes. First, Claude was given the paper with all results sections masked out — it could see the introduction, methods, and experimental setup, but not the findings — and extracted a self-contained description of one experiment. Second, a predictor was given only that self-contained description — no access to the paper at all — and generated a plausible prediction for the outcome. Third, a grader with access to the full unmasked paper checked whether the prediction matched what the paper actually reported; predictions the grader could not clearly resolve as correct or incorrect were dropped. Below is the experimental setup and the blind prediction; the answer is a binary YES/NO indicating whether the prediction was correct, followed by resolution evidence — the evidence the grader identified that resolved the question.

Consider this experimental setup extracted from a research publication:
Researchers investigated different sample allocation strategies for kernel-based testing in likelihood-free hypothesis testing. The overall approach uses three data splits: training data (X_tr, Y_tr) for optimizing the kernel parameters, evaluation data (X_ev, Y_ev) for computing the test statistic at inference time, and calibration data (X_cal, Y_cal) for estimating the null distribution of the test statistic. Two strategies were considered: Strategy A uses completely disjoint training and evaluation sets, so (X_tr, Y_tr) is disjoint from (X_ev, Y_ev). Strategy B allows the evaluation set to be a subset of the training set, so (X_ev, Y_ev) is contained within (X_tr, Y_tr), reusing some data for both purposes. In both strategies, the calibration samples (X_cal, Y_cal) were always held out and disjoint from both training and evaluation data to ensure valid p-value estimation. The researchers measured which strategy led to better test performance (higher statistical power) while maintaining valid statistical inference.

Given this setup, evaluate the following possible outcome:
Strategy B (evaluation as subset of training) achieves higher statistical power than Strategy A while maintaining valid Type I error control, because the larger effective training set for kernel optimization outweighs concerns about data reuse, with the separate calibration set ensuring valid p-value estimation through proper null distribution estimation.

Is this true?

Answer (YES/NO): YES